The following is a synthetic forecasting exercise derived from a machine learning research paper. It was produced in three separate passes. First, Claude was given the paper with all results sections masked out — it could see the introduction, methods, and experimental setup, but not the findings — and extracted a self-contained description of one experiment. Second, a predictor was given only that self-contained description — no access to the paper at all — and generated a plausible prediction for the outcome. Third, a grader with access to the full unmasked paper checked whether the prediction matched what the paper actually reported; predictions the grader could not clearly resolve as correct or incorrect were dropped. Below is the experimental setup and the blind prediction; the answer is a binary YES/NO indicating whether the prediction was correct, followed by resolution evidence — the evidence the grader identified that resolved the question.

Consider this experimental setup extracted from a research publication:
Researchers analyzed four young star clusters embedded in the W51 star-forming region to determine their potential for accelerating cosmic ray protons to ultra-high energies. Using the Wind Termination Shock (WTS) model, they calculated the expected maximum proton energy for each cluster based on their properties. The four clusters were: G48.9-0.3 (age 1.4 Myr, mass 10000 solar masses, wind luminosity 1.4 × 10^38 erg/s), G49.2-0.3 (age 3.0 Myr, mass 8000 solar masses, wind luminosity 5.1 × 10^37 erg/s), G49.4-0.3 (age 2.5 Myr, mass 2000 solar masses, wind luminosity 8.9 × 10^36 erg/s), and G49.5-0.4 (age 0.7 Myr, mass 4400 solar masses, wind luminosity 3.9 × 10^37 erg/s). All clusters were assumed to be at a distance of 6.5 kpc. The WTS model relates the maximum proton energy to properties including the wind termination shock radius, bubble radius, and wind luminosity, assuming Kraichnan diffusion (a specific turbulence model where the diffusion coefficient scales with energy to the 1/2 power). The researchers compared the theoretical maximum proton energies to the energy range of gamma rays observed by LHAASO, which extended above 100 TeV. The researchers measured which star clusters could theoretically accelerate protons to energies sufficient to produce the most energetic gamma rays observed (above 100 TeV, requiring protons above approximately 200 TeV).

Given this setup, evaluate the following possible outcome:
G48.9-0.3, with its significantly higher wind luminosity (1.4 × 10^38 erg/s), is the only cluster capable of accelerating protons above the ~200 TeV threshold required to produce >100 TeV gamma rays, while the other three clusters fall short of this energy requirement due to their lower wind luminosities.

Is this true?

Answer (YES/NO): NO